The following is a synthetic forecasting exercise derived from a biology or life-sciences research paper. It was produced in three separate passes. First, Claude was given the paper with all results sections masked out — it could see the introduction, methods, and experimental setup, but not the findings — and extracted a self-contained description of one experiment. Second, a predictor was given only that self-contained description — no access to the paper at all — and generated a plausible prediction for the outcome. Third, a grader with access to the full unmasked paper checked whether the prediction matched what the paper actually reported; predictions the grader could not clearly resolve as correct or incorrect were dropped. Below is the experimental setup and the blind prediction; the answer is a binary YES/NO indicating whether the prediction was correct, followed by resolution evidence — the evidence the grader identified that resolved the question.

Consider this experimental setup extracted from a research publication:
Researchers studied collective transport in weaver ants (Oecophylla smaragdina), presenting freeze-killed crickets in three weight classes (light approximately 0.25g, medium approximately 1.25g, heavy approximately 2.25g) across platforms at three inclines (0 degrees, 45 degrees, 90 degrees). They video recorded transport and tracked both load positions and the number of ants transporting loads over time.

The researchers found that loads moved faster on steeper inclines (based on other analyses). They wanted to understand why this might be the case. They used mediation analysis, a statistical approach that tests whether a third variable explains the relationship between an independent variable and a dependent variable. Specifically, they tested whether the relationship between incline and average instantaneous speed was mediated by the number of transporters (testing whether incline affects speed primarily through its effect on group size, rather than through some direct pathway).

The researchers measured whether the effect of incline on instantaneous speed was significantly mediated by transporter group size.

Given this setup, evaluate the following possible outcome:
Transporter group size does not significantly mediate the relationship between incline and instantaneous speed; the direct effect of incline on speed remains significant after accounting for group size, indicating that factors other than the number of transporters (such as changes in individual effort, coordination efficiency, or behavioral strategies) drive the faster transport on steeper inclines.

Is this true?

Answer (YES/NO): NO